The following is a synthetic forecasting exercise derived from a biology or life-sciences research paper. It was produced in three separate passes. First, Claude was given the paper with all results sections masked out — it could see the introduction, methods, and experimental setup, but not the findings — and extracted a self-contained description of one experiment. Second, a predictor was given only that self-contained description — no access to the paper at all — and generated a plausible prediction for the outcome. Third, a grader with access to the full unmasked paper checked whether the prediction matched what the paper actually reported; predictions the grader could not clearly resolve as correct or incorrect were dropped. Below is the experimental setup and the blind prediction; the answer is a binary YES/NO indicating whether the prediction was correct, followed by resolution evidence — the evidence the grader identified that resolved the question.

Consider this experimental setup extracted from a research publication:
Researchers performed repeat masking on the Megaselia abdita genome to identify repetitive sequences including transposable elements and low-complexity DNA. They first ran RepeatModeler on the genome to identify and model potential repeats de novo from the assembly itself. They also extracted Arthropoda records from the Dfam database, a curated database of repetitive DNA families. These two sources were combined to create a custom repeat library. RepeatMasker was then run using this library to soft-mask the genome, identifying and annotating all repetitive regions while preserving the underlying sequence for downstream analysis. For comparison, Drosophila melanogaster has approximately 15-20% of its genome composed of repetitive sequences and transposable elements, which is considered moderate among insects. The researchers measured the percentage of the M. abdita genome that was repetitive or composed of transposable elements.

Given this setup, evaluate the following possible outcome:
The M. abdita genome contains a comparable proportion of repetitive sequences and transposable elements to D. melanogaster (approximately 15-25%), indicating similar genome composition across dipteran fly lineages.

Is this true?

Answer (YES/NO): NO